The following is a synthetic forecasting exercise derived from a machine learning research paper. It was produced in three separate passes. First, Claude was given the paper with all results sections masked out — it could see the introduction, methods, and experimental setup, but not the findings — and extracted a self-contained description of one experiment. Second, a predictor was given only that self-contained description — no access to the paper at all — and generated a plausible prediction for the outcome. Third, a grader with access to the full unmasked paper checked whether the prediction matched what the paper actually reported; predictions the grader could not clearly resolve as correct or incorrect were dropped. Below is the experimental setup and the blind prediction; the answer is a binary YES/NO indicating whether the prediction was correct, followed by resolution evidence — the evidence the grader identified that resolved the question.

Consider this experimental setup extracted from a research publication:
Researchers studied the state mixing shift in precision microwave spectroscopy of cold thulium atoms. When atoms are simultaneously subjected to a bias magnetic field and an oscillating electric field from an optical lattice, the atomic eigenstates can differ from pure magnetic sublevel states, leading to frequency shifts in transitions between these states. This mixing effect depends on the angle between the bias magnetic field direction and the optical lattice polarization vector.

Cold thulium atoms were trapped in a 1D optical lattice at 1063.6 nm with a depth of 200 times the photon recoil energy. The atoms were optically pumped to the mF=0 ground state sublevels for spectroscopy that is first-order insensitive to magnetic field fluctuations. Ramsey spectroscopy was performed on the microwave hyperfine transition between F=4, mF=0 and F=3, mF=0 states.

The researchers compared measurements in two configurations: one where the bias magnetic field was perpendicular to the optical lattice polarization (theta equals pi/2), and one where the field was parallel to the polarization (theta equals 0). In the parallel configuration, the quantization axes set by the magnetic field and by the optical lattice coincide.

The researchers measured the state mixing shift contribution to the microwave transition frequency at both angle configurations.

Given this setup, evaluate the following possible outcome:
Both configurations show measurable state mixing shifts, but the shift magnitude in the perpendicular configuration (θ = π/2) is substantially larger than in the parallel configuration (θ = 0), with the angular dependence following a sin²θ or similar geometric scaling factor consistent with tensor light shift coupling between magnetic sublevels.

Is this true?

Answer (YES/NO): NO